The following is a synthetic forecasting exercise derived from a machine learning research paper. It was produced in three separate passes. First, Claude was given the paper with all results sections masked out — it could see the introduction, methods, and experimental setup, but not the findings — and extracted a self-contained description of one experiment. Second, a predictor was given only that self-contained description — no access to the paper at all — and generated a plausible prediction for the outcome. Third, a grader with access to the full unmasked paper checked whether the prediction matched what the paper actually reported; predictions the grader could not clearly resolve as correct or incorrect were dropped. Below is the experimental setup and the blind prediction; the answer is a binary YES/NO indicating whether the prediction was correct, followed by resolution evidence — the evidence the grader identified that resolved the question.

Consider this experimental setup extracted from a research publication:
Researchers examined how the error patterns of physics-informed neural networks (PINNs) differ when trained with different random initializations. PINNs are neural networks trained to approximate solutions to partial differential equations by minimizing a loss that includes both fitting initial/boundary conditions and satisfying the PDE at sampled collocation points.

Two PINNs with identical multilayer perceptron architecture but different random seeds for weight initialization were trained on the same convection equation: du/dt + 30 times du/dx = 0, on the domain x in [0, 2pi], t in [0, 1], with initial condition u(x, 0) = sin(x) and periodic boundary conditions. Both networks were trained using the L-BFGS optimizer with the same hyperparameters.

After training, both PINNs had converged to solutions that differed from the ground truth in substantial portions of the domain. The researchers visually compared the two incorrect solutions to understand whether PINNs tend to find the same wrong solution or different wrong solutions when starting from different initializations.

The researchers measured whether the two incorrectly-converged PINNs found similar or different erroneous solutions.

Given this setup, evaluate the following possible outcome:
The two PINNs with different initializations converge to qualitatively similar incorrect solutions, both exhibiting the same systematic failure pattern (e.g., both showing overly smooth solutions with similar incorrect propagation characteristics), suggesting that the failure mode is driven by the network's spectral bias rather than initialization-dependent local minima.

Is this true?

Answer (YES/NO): NO